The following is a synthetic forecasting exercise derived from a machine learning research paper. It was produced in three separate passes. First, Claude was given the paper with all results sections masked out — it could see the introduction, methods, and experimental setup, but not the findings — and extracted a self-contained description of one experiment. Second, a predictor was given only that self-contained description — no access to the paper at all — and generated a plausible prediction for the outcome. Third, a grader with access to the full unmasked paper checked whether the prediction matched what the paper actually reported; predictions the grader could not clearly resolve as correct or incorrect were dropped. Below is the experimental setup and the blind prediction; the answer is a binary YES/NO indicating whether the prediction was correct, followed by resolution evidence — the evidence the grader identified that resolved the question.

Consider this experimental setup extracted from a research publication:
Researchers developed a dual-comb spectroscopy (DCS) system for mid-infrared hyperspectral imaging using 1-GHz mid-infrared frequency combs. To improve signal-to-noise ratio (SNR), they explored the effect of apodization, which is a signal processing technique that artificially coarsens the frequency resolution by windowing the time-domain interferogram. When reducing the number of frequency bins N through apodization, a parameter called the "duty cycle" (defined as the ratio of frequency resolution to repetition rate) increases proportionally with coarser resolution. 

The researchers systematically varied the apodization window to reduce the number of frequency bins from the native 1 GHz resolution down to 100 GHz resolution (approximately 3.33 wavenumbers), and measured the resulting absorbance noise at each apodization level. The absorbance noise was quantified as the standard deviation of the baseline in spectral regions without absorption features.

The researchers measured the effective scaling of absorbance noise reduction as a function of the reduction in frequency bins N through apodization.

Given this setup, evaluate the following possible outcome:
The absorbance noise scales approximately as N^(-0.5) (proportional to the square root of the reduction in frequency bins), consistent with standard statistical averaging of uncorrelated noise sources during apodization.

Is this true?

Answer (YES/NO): YES